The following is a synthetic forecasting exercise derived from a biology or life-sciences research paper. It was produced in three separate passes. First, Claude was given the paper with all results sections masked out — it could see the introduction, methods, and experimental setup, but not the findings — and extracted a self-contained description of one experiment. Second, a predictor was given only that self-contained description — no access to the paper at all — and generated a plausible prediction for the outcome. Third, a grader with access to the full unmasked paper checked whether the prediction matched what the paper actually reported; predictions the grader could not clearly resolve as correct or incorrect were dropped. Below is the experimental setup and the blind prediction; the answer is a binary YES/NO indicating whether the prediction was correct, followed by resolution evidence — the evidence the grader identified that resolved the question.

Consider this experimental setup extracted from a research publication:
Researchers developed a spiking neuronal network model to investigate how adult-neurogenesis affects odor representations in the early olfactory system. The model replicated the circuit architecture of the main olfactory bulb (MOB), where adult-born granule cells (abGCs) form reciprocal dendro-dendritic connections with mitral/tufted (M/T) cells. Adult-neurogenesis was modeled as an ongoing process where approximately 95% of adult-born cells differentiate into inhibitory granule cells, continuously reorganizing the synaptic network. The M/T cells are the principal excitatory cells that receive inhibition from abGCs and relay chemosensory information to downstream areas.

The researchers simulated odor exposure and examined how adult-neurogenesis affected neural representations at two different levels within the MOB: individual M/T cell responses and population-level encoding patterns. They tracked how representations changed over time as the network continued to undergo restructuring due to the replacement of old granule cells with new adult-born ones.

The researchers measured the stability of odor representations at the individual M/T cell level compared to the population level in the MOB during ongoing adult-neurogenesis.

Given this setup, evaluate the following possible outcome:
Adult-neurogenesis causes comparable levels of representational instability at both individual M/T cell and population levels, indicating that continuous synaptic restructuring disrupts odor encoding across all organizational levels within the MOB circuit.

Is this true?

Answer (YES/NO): NO